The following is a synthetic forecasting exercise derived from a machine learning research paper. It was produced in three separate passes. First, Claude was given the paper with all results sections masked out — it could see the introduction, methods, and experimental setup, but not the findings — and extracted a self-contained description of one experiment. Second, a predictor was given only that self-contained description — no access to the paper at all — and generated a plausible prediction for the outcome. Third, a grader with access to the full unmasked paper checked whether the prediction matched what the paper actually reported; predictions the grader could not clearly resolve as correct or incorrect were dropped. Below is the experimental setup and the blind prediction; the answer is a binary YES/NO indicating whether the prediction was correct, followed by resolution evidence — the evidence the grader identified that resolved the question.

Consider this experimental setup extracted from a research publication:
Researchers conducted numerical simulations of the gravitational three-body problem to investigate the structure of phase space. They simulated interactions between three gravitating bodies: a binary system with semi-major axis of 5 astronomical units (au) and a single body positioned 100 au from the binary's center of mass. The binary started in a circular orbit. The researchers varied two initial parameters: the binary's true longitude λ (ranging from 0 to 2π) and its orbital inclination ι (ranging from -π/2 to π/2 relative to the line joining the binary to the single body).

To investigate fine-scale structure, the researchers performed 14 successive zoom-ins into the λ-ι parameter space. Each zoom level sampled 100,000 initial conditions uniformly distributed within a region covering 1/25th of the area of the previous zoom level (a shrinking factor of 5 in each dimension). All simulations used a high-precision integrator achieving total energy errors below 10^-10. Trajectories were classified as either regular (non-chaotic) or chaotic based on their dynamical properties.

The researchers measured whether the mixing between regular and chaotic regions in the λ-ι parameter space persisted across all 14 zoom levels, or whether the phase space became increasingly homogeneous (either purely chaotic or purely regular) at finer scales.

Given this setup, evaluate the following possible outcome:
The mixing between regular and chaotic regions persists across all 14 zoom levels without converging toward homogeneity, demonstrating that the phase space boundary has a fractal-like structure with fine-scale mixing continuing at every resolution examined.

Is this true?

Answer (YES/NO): YES